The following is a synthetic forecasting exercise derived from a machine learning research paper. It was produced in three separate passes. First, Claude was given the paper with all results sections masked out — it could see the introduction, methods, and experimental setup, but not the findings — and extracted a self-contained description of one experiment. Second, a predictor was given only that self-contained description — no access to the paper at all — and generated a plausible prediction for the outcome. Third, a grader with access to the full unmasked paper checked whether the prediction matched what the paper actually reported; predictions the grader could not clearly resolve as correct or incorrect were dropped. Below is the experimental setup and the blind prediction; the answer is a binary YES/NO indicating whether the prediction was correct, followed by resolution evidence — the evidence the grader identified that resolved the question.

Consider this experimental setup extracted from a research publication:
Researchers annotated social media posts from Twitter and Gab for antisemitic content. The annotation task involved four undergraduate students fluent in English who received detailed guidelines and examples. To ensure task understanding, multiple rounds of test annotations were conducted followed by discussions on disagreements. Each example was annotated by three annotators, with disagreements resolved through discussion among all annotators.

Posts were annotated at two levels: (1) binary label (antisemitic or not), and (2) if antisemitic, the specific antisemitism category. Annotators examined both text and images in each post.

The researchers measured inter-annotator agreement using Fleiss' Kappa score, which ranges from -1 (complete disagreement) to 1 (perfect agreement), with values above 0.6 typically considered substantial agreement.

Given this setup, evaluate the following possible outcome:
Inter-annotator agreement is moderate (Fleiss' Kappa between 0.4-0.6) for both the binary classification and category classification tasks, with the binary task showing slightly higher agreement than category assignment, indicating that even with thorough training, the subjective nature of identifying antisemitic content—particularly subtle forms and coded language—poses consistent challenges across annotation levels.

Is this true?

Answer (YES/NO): NO